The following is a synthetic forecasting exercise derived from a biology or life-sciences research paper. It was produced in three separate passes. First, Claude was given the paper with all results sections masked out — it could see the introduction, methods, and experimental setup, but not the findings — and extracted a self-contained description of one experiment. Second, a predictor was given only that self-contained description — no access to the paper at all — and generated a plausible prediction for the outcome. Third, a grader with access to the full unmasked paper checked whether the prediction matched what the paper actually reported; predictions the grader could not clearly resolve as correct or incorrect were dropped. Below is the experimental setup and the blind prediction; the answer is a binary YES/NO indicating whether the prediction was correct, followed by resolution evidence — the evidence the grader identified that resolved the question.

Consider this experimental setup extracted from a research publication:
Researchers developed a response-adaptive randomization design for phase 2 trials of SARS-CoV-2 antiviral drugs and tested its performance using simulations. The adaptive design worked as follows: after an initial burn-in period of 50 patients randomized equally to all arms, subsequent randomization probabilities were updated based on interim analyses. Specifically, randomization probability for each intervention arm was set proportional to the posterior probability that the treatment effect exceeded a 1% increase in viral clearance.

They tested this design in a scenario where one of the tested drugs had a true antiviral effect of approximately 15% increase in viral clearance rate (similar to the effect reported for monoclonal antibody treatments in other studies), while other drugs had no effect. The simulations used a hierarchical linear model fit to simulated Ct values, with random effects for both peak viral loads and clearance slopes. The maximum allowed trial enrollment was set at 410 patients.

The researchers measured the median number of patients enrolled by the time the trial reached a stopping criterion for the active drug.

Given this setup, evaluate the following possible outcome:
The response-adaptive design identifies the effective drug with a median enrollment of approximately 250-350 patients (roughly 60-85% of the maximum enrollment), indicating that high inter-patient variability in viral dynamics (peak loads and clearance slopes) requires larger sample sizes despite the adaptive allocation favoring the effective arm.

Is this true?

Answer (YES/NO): NO